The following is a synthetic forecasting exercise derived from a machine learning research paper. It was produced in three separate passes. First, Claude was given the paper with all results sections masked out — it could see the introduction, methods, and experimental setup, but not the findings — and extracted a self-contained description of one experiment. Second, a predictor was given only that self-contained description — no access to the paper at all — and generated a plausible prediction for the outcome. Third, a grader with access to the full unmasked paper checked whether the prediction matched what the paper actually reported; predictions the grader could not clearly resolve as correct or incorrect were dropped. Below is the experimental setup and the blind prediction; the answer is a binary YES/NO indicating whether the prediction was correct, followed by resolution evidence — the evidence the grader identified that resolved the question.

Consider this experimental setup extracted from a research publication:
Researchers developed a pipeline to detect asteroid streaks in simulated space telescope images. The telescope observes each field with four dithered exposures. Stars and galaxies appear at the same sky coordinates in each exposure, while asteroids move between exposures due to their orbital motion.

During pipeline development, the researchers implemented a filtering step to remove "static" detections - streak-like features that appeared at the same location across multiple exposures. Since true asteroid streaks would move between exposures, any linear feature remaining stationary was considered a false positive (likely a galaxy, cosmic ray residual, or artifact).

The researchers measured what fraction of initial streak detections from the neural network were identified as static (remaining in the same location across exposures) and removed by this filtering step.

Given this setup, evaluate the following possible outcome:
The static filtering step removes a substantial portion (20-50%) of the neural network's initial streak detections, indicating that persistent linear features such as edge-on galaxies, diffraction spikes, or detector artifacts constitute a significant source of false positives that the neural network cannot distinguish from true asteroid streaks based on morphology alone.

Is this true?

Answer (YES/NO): NO